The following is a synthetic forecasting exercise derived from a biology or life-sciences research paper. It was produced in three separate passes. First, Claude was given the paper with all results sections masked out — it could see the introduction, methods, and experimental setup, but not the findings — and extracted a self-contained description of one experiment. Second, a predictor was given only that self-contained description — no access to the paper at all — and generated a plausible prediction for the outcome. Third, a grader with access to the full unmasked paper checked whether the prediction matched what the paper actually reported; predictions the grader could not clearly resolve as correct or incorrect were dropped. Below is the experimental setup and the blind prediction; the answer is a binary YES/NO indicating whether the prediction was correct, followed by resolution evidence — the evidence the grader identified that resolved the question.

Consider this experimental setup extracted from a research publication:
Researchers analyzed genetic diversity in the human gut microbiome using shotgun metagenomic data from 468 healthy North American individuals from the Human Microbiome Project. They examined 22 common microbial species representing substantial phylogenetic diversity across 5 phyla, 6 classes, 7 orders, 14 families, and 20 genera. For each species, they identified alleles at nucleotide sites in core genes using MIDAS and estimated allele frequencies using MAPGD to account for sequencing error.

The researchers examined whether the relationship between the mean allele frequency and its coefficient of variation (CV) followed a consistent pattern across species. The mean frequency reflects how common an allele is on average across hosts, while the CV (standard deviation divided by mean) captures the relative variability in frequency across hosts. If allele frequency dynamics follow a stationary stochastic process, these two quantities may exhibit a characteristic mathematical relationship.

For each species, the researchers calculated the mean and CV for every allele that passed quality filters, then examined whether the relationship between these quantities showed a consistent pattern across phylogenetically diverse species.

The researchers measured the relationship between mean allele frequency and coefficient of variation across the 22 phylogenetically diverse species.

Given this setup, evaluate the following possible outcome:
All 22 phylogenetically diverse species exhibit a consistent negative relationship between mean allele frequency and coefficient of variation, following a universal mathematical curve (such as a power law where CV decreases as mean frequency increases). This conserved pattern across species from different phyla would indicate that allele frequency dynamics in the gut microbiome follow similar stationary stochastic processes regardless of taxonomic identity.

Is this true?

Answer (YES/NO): NO